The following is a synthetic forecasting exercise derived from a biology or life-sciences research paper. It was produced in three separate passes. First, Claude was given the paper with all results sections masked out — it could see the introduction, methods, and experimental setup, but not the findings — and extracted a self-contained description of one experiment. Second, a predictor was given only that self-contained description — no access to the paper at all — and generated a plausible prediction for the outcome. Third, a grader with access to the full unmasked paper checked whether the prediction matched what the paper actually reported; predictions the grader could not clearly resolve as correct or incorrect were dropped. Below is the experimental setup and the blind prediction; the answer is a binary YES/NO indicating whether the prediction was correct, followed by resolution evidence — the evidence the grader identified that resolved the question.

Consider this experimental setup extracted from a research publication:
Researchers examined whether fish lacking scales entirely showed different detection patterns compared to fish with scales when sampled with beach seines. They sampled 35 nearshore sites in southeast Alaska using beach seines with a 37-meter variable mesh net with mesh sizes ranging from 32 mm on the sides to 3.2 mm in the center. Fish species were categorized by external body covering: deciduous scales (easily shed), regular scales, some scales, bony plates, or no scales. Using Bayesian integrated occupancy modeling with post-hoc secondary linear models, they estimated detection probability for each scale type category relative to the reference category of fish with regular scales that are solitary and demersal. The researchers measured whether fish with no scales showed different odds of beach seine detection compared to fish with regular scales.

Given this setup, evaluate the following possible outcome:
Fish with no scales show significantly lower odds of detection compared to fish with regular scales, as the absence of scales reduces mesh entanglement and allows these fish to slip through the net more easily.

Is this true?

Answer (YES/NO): YES